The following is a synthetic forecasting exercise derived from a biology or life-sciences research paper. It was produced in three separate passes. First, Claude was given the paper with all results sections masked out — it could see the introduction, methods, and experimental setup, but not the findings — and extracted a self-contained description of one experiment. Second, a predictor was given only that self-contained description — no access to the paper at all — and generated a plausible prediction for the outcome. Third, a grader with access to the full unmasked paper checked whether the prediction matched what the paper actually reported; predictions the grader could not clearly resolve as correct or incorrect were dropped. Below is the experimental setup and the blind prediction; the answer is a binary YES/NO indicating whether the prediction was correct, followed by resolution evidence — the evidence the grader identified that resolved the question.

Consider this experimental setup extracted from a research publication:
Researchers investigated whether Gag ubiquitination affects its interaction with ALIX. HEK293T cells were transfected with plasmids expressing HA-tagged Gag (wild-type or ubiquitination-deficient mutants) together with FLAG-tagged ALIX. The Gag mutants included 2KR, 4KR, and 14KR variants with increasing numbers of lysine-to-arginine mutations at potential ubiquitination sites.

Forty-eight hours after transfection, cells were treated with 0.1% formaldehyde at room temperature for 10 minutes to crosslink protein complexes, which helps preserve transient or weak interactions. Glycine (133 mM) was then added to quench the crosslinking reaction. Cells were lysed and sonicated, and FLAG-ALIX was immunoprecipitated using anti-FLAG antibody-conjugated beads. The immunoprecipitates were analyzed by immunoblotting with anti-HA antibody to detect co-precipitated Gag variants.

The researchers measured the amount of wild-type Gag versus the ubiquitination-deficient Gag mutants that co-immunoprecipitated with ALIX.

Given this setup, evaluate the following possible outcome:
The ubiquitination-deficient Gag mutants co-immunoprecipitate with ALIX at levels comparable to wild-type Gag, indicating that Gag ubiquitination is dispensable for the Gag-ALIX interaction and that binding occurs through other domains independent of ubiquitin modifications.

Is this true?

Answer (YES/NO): NO